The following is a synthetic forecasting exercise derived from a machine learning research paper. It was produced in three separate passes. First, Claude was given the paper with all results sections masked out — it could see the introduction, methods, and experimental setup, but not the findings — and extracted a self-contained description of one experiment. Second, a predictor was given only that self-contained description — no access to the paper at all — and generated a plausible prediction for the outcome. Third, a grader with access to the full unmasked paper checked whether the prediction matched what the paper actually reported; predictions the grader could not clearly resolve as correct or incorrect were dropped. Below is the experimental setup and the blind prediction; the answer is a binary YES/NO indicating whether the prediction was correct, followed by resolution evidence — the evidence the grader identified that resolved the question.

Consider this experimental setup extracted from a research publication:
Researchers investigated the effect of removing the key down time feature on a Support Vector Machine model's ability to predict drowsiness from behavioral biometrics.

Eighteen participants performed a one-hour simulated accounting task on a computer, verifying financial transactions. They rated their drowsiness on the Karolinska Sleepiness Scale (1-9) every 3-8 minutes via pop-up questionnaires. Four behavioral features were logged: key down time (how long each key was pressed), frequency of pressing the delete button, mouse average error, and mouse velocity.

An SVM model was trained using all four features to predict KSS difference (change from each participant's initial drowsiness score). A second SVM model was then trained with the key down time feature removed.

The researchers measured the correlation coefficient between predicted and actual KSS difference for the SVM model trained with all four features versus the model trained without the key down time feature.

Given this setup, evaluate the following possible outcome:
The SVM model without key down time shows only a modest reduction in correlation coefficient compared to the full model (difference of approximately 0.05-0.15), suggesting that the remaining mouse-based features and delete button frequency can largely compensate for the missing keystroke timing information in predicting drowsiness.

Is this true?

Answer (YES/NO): YES